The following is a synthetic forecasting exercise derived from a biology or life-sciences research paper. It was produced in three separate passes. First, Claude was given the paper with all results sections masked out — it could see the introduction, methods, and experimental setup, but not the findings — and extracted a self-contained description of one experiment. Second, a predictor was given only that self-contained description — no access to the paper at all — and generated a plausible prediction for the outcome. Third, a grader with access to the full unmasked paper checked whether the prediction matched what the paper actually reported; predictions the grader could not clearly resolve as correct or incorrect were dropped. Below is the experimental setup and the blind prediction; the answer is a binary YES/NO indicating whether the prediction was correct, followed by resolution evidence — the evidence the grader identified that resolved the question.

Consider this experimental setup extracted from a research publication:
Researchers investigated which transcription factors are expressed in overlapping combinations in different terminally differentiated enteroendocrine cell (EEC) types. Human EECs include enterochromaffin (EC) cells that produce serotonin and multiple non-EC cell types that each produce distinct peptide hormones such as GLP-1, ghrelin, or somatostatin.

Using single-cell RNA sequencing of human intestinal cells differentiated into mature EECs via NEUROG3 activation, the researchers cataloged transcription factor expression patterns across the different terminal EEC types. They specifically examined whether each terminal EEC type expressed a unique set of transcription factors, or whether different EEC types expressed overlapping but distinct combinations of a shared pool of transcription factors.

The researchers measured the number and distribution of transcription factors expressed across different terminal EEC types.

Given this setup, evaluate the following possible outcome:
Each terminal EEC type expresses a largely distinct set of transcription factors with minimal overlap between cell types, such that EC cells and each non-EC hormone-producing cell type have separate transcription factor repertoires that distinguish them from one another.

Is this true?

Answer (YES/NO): NO